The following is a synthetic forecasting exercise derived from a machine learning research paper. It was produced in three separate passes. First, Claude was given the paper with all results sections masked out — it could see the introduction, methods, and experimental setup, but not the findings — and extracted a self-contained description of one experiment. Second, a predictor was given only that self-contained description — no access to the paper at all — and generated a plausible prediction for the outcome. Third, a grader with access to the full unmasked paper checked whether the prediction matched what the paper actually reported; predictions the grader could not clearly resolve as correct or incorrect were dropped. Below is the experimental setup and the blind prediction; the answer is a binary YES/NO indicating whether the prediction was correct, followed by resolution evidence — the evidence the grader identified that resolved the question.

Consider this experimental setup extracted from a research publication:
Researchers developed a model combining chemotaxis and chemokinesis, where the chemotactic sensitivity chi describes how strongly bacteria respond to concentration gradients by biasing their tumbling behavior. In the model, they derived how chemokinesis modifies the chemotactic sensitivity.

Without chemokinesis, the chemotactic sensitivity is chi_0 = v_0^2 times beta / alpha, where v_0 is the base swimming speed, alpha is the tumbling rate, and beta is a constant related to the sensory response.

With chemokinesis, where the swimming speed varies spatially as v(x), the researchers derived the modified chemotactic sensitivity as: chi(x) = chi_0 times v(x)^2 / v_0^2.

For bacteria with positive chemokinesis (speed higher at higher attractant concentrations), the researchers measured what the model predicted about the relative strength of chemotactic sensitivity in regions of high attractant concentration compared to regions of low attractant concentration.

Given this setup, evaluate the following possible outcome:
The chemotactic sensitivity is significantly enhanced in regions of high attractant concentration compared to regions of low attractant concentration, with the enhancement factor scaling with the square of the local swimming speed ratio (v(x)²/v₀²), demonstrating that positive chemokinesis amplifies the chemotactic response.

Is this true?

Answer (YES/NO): YES